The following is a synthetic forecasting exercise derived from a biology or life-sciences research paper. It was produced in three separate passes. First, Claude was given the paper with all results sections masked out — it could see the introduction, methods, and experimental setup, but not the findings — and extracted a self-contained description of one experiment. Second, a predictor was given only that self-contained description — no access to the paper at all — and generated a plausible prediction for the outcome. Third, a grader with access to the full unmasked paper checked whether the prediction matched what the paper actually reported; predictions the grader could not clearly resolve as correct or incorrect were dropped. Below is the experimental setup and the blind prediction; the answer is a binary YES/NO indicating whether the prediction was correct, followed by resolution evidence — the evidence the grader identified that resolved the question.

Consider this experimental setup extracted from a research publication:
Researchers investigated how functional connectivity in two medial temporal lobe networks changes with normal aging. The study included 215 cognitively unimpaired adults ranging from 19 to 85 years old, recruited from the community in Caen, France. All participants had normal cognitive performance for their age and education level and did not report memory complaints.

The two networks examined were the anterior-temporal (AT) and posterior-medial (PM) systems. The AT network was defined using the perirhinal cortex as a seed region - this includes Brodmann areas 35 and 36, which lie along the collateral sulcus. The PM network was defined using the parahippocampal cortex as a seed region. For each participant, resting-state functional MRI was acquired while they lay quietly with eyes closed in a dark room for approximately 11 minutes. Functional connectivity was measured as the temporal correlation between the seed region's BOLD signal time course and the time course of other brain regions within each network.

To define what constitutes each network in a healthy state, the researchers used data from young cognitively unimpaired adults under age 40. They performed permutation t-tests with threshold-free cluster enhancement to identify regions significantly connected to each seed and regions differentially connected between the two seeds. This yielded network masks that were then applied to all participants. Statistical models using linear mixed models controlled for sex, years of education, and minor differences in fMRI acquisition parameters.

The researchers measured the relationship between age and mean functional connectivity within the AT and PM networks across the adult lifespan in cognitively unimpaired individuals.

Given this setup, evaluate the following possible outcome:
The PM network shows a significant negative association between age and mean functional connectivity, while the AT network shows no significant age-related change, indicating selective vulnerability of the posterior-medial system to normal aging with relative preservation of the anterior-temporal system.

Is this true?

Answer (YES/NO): NO